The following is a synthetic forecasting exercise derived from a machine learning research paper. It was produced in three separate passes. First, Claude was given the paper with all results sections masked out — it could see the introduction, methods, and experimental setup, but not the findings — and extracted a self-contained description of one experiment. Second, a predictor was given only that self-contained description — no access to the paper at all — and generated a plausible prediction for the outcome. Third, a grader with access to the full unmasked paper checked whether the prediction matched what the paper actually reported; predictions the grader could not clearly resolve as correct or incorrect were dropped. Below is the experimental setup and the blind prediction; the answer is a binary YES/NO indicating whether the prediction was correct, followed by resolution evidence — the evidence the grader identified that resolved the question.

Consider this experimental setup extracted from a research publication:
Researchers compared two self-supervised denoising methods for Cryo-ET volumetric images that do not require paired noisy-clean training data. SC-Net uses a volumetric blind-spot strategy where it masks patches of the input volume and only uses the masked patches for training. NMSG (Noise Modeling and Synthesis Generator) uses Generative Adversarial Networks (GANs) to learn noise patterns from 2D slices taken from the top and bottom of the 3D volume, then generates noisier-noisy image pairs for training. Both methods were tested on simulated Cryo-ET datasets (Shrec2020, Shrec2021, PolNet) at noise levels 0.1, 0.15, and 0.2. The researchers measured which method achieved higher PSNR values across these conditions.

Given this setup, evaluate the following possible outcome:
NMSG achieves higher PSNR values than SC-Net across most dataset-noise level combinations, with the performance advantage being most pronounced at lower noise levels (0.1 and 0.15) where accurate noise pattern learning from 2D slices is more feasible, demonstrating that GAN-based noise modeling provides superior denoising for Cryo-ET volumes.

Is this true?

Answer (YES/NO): NO